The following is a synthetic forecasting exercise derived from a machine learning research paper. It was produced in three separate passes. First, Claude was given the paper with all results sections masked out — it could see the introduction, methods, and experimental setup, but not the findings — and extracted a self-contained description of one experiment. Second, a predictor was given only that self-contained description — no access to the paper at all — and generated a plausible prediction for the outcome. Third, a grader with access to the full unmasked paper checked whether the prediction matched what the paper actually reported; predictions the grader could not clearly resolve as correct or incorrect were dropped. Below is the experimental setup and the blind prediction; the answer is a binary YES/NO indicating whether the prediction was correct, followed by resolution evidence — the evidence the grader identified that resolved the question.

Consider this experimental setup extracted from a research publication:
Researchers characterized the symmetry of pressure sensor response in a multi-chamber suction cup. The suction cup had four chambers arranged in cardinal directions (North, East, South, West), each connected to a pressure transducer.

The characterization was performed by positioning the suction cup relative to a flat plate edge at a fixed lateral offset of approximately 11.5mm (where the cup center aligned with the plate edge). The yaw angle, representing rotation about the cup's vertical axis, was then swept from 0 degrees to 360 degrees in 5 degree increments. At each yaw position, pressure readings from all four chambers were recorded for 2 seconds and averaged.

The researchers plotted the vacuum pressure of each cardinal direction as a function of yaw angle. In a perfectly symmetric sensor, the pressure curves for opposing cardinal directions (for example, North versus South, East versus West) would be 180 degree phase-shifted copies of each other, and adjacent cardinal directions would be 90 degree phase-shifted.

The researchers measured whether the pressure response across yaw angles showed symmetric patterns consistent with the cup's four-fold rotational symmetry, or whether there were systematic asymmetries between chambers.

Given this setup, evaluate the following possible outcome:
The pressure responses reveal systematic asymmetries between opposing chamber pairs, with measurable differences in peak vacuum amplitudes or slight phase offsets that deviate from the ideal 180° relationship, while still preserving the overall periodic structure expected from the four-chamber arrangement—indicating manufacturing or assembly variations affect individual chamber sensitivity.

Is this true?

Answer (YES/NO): YES